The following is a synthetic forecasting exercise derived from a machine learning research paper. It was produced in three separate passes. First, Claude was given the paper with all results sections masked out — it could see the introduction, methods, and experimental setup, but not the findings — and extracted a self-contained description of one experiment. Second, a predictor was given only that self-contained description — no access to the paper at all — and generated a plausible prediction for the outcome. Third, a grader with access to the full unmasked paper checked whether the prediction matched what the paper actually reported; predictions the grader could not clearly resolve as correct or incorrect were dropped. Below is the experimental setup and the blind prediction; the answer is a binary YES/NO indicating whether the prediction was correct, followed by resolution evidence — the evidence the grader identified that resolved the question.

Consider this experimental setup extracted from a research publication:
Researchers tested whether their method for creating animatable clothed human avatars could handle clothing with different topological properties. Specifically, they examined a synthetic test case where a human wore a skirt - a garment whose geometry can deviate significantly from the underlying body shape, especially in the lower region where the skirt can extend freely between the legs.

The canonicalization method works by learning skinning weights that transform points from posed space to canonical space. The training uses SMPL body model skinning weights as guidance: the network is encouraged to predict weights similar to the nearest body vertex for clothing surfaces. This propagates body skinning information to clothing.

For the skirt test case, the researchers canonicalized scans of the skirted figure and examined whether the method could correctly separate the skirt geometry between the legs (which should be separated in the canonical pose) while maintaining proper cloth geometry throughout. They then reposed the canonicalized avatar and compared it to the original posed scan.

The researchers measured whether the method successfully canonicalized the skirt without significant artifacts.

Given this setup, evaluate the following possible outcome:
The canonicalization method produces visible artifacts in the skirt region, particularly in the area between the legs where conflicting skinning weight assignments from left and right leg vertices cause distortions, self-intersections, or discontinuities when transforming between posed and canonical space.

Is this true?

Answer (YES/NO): YES